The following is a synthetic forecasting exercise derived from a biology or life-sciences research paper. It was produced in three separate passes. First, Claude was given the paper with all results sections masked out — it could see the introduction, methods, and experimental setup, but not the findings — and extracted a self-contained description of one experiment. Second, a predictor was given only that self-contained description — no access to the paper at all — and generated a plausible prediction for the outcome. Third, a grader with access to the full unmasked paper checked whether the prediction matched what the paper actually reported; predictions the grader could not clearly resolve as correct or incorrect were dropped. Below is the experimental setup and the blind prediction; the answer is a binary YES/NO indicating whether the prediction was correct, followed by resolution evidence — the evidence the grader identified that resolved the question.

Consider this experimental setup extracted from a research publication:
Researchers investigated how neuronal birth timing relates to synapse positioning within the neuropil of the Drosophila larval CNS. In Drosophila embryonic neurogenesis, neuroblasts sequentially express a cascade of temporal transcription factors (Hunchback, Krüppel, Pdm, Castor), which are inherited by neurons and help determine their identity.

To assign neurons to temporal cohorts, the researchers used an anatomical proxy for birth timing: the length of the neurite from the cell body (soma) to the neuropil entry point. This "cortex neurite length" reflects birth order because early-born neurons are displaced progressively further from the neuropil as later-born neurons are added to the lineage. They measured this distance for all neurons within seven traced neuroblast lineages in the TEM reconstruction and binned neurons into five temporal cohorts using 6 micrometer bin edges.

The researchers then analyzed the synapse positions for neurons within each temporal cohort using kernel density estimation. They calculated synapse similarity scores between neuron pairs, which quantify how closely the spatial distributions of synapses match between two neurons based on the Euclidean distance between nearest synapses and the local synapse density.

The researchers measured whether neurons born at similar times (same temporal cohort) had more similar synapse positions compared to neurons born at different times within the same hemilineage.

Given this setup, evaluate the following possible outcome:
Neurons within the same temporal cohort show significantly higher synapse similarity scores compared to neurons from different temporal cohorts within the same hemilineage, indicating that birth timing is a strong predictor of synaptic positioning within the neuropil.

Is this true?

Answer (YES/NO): YES